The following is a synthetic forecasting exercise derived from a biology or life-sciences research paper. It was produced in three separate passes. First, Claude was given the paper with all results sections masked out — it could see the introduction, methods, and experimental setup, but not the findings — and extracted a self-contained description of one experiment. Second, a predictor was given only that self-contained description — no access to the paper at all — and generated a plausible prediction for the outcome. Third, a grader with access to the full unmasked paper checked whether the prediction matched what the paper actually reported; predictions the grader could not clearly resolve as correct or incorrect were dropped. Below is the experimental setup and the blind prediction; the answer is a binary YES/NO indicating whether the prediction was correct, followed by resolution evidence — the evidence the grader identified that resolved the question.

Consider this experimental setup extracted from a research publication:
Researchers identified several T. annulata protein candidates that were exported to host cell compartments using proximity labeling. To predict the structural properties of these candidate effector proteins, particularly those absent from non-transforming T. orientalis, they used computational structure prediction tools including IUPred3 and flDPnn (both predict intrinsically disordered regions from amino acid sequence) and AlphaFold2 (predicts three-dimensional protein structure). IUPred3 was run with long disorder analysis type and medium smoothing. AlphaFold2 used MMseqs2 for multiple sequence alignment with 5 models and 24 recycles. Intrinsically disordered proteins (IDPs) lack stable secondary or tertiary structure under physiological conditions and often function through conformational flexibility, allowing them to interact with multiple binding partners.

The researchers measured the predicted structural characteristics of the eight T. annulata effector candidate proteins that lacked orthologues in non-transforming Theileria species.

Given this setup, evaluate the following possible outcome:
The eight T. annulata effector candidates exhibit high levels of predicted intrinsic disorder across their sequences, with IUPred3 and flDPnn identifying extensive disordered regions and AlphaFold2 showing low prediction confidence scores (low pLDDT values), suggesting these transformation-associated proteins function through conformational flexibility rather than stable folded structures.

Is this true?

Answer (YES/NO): YES